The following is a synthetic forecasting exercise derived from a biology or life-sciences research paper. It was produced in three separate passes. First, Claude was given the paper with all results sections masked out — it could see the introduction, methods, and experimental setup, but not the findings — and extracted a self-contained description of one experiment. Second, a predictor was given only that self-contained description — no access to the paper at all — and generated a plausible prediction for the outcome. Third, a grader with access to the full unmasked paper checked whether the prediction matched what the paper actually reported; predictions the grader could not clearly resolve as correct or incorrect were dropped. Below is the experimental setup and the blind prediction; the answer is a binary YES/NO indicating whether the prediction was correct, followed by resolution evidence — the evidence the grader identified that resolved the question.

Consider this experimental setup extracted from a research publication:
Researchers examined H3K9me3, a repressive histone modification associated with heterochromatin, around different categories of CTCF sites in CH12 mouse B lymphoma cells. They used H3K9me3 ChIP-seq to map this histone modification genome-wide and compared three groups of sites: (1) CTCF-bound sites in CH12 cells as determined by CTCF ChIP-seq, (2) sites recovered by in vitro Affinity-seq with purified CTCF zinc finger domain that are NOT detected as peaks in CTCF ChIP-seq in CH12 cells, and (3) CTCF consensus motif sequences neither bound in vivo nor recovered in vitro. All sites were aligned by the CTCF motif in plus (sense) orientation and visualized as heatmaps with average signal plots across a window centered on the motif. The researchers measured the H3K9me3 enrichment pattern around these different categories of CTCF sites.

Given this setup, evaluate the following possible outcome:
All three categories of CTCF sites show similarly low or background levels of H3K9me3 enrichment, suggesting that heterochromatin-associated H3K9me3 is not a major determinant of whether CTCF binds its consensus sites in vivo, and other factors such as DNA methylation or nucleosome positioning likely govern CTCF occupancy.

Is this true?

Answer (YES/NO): NO